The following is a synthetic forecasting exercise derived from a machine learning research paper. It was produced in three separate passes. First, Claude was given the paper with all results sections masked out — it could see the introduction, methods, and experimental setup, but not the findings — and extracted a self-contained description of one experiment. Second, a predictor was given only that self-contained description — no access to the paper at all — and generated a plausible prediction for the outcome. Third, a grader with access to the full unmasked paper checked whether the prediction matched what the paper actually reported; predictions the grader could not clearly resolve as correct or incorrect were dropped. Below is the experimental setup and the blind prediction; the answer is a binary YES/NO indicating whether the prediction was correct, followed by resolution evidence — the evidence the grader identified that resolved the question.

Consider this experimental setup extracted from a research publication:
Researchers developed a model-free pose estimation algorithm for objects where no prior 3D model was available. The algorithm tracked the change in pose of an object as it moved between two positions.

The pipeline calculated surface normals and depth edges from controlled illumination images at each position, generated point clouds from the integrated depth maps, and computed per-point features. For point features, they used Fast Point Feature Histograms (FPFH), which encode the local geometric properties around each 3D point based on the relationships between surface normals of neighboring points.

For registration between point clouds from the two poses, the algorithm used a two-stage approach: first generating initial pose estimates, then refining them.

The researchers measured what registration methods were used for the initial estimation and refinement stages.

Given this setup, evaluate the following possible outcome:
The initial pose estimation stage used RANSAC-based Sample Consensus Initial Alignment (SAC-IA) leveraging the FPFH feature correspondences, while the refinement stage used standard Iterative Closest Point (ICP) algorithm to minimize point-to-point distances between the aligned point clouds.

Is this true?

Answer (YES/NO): NO